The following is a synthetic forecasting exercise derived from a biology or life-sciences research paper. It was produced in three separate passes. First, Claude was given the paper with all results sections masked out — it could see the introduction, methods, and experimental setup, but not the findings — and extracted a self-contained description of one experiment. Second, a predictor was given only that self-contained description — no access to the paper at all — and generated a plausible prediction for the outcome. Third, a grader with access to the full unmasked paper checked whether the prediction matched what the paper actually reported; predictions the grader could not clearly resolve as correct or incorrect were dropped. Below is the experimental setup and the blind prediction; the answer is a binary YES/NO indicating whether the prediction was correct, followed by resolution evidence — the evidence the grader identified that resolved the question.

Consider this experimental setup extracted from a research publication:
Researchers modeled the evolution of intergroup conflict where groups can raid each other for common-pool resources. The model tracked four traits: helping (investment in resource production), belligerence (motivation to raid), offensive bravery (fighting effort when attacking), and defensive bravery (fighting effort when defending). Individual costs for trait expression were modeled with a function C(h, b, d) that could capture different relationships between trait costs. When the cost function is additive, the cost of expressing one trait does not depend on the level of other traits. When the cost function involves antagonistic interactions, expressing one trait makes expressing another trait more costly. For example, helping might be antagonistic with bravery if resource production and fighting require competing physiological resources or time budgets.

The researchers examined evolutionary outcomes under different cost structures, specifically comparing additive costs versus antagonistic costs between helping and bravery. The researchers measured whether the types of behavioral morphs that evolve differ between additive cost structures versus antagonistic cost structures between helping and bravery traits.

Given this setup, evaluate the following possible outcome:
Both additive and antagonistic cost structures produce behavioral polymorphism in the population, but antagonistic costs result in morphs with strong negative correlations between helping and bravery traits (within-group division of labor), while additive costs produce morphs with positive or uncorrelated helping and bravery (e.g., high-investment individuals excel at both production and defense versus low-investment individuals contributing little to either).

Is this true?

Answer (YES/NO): NO